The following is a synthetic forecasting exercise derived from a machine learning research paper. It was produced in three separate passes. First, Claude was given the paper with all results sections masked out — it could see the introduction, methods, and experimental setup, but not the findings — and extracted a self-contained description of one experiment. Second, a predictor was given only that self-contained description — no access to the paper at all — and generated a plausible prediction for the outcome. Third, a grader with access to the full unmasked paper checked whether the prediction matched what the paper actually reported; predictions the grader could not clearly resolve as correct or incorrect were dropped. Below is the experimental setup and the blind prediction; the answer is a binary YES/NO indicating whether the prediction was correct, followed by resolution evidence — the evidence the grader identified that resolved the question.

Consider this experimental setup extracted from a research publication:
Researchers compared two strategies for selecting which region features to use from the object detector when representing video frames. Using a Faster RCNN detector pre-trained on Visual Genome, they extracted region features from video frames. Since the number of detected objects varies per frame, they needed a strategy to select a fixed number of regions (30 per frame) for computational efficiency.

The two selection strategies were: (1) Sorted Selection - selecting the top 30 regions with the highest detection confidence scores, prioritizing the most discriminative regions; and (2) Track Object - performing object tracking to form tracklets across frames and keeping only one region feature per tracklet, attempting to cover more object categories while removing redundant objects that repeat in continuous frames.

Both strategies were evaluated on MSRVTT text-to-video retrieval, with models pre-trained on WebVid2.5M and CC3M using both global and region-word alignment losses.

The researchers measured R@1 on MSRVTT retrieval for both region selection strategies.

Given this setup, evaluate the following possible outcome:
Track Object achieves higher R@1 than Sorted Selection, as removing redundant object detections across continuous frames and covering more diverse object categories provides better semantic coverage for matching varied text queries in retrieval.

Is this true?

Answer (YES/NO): NO